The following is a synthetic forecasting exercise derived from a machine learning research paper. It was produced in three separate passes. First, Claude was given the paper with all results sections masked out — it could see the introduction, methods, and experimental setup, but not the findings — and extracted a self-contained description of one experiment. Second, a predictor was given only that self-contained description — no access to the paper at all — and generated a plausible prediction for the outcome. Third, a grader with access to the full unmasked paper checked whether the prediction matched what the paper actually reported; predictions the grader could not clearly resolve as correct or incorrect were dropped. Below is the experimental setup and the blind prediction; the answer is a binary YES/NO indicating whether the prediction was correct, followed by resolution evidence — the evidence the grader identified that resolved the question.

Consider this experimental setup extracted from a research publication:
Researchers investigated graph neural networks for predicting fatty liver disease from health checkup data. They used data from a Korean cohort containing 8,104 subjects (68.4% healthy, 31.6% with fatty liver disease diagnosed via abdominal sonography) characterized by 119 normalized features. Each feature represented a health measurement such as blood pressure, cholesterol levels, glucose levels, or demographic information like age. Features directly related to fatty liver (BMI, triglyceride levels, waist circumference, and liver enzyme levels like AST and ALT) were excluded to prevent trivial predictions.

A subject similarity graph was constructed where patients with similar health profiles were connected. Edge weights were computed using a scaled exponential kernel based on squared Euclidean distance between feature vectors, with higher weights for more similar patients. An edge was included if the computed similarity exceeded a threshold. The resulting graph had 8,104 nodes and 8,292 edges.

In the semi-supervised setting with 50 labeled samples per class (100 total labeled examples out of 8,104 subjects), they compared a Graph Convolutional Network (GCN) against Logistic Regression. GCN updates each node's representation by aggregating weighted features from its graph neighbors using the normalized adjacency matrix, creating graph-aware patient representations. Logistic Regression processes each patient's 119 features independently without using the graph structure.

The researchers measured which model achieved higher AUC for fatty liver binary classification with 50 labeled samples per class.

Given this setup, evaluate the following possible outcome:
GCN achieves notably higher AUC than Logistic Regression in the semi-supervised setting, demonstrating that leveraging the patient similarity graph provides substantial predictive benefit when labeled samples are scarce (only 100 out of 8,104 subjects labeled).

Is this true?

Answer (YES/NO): NO